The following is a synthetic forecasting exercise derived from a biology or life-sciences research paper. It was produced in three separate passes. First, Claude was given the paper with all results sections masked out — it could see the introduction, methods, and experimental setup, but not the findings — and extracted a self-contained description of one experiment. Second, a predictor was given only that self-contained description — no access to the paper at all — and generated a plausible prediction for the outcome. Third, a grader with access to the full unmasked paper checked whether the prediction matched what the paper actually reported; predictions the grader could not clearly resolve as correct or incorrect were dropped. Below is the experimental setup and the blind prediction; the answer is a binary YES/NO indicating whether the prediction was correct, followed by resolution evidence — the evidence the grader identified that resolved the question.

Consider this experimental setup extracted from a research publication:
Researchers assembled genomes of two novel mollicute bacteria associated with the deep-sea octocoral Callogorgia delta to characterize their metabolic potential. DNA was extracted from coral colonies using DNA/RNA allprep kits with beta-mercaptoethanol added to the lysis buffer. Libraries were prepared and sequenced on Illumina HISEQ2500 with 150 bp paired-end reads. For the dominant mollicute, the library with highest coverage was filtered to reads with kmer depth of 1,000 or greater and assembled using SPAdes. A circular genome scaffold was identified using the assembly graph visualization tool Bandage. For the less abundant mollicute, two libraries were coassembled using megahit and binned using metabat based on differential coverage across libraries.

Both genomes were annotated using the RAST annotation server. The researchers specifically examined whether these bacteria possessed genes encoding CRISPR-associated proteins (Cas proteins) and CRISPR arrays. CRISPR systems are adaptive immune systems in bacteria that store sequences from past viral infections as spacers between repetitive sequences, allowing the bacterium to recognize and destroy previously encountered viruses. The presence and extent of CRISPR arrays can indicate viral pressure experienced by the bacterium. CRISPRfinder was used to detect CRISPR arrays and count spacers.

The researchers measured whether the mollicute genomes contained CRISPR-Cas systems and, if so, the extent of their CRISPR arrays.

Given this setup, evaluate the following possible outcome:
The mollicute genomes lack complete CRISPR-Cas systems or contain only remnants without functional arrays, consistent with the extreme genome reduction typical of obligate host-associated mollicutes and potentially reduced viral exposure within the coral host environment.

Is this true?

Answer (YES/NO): NO